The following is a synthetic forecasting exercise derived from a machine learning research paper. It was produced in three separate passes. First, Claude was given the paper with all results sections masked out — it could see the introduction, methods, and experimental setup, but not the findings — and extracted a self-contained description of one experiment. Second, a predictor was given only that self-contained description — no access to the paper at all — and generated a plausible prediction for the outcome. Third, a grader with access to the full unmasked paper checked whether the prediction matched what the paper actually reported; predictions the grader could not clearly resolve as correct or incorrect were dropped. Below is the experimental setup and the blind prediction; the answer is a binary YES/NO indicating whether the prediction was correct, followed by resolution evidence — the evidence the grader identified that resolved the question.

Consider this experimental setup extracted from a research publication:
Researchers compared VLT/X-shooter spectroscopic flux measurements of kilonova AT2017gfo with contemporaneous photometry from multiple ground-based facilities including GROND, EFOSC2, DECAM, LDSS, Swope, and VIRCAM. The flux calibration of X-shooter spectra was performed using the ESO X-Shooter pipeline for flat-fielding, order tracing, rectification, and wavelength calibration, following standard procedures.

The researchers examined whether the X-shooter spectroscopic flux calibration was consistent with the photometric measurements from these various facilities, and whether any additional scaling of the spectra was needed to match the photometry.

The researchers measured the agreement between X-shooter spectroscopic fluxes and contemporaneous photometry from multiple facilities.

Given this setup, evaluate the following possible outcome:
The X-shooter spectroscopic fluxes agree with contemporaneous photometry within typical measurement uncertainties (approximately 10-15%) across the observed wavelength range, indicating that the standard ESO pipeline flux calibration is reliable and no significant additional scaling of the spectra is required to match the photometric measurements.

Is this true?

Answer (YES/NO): YES